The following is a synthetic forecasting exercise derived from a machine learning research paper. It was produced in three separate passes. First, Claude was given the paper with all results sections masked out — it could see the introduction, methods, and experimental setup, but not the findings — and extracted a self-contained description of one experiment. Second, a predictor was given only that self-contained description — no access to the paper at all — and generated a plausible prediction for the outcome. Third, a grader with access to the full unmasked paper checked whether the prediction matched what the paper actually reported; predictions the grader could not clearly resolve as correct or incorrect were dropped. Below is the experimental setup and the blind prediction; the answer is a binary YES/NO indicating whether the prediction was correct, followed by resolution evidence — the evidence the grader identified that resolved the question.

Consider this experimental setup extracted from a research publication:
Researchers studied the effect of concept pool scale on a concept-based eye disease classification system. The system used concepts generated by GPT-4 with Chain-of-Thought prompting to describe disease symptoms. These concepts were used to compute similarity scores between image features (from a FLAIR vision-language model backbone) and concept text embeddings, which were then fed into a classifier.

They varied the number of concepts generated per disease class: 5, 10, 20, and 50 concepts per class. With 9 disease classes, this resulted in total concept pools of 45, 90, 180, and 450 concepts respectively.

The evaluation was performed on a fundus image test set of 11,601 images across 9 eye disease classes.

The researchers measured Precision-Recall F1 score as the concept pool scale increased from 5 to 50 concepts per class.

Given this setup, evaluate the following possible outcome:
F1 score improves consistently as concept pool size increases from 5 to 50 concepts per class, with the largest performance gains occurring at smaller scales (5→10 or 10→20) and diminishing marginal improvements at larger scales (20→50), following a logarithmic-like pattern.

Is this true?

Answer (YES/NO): NO